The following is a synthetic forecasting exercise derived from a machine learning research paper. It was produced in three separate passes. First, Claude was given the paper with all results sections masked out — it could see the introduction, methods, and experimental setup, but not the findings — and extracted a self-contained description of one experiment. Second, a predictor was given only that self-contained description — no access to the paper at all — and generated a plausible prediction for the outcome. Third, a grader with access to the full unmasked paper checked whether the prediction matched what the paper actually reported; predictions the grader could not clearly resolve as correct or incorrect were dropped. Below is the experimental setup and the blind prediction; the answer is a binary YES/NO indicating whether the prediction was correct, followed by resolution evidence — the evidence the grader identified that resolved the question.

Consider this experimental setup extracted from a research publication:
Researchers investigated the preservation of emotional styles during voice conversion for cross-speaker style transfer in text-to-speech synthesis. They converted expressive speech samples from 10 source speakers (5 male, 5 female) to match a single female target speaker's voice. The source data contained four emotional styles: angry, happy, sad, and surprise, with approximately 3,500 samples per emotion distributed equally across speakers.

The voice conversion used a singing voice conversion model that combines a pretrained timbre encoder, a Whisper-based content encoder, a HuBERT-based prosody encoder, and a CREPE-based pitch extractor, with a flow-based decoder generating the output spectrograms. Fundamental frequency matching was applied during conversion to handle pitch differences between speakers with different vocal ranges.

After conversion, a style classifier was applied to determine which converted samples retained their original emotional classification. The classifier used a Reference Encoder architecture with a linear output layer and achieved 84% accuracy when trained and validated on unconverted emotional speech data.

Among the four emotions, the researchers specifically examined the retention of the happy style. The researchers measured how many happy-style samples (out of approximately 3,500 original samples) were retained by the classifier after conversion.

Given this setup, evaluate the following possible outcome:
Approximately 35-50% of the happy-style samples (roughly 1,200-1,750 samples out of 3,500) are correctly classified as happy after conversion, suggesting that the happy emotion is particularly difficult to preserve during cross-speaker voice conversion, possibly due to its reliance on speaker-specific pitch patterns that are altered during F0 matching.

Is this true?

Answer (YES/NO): NO